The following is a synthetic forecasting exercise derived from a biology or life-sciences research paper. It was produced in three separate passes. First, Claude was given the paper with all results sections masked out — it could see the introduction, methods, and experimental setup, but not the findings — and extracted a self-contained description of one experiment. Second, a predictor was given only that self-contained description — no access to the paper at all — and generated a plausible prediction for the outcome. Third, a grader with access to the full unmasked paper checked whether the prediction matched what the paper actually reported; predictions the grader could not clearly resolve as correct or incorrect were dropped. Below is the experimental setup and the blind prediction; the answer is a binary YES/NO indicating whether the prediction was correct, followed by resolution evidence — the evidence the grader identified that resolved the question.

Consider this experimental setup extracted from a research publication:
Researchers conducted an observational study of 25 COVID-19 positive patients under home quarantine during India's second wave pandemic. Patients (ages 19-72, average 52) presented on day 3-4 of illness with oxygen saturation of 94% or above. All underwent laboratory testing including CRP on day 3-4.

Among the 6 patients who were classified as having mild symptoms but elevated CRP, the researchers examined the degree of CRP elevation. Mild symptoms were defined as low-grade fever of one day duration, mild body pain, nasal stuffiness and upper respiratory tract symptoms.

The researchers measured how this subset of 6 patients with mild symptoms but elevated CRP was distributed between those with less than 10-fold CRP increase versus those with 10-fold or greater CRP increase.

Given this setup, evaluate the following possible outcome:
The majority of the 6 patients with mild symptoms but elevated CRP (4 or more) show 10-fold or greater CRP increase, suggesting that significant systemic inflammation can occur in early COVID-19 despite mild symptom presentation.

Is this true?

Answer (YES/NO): NO